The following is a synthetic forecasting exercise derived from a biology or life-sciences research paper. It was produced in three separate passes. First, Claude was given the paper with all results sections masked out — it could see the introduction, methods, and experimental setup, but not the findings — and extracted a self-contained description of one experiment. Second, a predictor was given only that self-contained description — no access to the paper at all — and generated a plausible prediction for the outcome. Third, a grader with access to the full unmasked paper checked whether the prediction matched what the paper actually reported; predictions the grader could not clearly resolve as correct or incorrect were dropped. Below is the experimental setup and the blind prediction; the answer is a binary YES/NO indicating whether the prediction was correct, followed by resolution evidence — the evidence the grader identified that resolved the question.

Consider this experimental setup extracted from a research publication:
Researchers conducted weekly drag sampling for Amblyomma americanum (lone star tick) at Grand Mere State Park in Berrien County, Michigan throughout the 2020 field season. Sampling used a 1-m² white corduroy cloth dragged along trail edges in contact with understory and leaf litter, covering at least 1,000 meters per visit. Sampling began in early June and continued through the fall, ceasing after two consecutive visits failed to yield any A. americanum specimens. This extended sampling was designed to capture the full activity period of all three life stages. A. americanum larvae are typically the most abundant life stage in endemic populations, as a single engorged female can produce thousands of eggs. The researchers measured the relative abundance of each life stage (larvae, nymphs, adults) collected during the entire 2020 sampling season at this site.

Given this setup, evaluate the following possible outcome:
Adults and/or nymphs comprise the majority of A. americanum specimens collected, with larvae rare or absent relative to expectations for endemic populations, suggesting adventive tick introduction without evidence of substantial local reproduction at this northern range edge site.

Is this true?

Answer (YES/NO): NO